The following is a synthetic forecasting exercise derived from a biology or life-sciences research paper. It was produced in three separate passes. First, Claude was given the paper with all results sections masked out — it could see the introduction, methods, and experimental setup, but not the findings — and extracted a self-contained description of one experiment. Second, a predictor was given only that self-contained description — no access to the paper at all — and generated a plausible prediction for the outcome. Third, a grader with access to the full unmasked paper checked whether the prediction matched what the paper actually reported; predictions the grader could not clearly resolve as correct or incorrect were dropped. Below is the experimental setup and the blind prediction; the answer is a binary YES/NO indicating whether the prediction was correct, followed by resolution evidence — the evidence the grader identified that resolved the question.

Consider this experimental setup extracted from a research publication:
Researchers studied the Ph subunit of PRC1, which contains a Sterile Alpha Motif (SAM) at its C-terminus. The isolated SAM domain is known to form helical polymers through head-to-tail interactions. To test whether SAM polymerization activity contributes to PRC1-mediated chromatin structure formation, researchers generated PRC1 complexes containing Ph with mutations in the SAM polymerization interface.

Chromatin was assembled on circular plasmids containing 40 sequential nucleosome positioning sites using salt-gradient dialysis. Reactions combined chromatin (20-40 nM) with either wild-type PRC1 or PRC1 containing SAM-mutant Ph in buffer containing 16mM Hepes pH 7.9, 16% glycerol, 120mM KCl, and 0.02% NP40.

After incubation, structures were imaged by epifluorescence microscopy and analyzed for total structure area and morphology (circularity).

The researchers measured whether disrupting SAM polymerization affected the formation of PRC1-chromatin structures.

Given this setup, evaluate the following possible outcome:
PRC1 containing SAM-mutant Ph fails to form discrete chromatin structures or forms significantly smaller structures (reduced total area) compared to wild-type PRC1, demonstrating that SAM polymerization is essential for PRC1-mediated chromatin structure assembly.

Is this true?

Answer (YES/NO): NO